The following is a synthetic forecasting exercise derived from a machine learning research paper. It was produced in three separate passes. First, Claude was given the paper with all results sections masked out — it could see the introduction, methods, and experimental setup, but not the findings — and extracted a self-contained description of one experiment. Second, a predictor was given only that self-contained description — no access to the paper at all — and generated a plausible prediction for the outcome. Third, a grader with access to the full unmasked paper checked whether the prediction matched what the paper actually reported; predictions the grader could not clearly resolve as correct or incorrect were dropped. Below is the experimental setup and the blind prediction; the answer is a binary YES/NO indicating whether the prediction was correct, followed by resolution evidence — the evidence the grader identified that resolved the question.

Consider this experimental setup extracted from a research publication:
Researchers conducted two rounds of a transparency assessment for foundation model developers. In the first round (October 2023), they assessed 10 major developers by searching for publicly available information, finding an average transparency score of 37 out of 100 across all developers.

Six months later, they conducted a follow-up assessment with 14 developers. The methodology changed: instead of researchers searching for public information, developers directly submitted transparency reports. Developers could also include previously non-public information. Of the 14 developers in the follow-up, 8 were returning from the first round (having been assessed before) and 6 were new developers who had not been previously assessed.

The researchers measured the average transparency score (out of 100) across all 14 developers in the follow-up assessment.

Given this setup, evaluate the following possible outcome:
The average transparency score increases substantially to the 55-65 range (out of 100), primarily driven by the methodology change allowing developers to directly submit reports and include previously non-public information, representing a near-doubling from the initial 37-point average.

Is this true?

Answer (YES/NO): NO